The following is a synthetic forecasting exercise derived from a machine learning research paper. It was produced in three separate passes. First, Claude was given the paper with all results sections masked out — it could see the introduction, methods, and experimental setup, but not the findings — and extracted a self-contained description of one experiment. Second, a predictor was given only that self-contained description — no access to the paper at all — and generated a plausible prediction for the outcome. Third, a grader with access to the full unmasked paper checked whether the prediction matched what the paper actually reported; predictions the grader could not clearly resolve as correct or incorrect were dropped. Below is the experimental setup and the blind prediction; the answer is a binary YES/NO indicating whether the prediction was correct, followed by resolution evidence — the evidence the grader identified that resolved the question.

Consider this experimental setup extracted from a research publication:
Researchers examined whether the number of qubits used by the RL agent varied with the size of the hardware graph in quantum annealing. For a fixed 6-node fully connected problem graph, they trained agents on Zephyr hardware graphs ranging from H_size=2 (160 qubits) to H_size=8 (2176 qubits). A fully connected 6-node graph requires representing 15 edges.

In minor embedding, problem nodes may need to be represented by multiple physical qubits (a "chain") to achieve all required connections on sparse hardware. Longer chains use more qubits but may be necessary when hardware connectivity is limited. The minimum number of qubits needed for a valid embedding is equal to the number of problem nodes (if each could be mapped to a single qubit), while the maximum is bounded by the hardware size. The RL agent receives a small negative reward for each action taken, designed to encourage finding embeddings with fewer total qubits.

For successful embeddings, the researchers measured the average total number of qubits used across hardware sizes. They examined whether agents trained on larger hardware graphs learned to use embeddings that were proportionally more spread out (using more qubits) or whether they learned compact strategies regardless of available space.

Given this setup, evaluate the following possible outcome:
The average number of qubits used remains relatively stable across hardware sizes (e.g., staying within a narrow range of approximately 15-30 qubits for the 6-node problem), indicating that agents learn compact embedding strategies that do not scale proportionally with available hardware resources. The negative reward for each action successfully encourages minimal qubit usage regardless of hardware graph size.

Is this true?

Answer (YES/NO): NO